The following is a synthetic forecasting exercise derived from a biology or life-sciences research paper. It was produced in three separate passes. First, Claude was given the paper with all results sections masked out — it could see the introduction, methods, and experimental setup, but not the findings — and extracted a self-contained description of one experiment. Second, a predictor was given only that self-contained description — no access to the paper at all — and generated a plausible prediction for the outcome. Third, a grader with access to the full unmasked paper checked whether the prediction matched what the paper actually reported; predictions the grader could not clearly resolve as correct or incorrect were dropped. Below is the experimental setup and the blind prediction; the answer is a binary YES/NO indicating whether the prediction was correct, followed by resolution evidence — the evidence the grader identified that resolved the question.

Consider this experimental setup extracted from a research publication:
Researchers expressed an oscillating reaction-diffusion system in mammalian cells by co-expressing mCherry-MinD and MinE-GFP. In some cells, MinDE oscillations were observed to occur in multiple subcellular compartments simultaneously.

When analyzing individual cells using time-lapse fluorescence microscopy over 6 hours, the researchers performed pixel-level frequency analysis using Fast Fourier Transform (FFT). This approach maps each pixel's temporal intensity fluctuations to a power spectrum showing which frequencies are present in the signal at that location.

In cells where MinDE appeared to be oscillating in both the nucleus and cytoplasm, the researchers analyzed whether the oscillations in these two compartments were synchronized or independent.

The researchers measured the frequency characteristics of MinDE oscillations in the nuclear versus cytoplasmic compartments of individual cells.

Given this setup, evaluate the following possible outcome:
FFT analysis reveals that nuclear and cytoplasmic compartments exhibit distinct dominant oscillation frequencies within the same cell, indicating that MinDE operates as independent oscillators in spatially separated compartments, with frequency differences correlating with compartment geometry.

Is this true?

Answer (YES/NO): NO